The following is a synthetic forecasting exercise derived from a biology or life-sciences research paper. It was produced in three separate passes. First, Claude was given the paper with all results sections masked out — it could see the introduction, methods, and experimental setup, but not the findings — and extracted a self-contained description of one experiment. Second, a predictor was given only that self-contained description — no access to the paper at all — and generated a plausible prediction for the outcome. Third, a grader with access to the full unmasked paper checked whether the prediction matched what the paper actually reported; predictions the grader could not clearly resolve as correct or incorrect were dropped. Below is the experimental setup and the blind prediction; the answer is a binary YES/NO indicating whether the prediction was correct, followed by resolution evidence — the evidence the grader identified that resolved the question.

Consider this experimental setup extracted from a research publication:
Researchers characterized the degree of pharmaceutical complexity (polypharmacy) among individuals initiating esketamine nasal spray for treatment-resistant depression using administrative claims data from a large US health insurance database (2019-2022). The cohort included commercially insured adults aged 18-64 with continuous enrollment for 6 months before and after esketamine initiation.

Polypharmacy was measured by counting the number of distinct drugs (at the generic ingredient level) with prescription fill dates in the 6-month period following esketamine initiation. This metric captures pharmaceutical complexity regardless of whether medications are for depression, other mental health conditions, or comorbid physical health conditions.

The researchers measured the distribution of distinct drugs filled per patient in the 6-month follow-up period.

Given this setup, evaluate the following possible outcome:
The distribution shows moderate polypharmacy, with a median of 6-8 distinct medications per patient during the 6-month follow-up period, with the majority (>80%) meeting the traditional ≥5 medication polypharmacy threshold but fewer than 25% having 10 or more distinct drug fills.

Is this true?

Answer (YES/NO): NO